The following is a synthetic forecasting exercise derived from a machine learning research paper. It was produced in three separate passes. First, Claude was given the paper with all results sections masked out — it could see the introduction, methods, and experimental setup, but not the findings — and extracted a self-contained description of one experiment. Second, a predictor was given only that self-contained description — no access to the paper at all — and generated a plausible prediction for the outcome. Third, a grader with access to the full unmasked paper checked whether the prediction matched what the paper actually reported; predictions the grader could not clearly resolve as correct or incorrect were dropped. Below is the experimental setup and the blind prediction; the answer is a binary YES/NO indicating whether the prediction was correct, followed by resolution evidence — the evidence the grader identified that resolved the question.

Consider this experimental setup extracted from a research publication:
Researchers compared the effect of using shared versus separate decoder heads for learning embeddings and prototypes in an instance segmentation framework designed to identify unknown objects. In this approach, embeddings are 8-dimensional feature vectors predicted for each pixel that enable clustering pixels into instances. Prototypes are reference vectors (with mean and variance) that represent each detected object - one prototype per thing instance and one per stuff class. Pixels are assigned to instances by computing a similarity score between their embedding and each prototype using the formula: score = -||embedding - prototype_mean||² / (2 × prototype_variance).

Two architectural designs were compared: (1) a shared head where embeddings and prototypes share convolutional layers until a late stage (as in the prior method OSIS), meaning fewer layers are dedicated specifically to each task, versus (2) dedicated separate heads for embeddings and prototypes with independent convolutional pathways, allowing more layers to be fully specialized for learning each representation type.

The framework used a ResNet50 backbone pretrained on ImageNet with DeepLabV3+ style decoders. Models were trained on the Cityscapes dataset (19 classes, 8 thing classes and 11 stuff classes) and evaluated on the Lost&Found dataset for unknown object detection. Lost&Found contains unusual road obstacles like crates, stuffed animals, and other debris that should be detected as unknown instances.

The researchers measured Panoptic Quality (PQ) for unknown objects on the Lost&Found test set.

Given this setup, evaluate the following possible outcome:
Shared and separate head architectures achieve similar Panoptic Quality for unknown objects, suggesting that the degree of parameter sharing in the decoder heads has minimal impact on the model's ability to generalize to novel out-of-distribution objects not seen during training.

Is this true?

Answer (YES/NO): NO